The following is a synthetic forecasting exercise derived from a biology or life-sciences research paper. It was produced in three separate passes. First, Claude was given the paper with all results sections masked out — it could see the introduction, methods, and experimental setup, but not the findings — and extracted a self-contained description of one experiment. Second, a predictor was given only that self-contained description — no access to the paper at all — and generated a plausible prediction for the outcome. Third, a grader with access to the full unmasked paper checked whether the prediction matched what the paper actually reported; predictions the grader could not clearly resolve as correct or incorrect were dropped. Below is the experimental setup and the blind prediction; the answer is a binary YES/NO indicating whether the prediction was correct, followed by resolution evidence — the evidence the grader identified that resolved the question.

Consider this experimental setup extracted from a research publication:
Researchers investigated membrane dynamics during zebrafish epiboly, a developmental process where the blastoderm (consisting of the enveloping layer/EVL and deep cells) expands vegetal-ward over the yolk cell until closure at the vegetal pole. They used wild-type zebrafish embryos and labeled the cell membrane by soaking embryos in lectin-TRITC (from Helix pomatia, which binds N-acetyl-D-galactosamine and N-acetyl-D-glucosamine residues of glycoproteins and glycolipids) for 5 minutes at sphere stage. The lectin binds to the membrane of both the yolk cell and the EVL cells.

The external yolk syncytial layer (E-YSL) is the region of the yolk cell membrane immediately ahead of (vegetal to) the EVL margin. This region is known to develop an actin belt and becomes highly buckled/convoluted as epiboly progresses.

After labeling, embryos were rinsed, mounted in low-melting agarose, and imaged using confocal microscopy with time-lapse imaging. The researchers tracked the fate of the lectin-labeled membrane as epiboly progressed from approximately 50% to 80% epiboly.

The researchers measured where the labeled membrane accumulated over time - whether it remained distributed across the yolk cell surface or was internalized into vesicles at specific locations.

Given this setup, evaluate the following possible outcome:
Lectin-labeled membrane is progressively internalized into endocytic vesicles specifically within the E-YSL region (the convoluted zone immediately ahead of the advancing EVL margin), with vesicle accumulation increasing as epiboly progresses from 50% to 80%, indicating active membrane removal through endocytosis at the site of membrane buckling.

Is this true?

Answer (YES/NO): YES